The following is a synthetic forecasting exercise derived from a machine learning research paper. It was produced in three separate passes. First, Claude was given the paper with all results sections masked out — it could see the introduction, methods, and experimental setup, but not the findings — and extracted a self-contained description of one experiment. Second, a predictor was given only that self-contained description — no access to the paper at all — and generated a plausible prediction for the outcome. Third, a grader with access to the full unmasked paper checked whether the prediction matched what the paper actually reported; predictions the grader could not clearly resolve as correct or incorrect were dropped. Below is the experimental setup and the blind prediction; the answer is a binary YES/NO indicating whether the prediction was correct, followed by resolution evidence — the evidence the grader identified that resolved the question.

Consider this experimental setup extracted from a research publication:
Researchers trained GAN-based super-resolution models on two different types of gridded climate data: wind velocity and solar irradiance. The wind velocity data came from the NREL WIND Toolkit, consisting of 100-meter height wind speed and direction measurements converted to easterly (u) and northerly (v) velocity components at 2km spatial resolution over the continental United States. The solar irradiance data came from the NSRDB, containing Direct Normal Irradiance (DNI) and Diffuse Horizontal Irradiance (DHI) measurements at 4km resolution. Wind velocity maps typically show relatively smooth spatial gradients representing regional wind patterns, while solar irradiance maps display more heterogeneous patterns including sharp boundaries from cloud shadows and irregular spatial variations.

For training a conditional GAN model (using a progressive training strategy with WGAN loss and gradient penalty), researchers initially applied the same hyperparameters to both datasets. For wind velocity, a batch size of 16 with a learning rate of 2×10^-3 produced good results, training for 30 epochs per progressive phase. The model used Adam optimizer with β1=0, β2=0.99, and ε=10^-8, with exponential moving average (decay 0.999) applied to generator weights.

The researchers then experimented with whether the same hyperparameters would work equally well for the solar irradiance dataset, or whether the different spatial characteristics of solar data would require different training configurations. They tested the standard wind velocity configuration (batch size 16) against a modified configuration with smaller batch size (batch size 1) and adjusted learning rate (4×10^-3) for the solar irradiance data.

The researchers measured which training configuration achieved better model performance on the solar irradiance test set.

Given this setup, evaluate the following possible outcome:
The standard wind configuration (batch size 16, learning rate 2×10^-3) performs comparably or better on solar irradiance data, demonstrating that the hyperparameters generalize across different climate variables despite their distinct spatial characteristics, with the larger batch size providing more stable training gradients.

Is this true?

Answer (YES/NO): NO